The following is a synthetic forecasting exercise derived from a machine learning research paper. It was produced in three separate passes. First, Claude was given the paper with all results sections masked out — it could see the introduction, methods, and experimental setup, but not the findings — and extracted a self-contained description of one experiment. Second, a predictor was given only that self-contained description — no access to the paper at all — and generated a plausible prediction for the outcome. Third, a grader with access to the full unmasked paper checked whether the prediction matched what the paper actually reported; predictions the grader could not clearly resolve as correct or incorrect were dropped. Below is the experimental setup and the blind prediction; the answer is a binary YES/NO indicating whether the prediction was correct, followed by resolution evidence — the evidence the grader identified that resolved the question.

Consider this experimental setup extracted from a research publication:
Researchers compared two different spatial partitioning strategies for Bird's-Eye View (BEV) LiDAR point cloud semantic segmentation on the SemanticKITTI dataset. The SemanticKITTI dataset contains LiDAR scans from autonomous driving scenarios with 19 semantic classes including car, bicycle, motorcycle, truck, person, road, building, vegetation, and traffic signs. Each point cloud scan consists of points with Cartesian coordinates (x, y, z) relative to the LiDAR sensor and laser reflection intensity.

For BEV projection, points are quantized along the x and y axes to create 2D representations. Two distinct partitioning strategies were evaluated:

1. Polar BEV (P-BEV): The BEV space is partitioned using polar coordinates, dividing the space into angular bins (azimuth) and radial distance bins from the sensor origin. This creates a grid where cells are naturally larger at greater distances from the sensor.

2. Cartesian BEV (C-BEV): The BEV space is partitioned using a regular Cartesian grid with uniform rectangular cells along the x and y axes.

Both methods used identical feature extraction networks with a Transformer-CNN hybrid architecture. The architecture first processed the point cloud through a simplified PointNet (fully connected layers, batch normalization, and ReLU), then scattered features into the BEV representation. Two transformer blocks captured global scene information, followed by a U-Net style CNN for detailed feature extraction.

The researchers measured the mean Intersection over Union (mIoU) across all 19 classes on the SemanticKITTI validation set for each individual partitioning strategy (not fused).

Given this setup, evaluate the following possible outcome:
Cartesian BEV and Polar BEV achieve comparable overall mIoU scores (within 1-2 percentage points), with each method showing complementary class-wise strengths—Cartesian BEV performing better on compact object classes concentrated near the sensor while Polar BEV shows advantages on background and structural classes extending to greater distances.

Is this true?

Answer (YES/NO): NO